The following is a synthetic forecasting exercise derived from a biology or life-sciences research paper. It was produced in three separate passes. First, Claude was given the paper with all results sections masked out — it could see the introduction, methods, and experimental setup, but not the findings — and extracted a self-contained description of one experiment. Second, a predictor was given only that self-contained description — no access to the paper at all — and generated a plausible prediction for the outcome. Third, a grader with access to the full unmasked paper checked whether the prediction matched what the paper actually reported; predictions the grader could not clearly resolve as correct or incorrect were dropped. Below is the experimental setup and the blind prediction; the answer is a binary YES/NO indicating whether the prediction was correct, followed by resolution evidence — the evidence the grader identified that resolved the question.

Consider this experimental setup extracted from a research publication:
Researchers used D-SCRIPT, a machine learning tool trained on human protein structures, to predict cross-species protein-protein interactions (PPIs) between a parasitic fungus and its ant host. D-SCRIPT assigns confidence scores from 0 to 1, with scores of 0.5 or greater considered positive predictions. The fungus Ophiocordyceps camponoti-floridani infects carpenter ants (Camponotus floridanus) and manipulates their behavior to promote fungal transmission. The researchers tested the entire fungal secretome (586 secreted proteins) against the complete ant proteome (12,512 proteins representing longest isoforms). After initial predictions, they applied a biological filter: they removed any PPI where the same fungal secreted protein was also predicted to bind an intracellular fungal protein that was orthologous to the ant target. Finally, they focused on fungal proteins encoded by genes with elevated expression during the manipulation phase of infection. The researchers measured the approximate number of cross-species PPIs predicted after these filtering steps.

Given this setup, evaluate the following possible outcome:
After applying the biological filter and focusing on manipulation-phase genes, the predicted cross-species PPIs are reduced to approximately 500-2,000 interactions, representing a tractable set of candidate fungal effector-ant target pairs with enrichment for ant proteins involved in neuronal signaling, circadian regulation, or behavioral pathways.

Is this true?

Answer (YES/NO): NO